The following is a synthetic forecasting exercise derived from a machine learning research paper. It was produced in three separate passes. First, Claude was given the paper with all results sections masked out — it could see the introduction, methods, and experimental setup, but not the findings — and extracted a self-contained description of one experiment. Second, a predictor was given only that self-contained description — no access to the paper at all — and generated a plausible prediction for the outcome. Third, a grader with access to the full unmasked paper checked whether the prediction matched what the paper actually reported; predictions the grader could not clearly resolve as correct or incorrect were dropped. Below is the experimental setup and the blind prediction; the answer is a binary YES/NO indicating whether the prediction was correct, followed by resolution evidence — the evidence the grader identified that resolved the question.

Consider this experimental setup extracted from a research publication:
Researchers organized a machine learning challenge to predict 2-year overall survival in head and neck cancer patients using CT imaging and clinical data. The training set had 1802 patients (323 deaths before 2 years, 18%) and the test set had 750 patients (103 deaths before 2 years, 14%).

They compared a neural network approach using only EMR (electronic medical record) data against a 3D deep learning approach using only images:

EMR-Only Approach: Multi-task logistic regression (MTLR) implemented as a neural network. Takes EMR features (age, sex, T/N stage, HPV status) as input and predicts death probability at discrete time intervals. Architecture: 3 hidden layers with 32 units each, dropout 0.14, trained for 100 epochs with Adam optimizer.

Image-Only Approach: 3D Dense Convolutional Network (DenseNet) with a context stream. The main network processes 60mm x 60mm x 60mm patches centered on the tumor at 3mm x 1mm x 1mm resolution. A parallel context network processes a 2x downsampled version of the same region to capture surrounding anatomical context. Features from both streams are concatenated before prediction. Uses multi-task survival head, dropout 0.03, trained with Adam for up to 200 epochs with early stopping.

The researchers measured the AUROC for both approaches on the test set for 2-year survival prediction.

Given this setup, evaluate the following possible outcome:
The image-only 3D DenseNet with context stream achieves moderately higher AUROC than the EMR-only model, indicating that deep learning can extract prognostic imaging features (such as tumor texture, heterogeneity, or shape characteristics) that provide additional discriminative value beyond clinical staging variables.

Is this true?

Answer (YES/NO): NO